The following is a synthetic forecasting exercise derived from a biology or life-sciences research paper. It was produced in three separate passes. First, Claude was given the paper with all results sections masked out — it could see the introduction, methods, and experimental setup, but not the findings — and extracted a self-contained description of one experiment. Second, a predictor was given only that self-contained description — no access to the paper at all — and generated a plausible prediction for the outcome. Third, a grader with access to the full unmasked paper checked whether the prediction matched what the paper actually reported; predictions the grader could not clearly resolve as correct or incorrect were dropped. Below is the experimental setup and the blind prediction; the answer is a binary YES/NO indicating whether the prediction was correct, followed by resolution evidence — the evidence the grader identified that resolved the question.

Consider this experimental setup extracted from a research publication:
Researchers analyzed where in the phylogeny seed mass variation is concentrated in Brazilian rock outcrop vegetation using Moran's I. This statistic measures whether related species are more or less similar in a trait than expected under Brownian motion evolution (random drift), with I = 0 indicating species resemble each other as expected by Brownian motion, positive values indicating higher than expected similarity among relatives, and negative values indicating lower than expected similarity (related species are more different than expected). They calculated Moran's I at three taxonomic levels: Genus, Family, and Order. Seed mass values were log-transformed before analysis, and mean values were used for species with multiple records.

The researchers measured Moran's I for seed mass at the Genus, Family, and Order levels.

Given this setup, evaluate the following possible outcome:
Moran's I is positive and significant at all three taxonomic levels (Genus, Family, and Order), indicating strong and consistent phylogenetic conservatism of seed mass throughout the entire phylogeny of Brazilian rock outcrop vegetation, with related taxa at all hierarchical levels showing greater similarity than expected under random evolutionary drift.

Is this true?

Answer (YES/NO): NO